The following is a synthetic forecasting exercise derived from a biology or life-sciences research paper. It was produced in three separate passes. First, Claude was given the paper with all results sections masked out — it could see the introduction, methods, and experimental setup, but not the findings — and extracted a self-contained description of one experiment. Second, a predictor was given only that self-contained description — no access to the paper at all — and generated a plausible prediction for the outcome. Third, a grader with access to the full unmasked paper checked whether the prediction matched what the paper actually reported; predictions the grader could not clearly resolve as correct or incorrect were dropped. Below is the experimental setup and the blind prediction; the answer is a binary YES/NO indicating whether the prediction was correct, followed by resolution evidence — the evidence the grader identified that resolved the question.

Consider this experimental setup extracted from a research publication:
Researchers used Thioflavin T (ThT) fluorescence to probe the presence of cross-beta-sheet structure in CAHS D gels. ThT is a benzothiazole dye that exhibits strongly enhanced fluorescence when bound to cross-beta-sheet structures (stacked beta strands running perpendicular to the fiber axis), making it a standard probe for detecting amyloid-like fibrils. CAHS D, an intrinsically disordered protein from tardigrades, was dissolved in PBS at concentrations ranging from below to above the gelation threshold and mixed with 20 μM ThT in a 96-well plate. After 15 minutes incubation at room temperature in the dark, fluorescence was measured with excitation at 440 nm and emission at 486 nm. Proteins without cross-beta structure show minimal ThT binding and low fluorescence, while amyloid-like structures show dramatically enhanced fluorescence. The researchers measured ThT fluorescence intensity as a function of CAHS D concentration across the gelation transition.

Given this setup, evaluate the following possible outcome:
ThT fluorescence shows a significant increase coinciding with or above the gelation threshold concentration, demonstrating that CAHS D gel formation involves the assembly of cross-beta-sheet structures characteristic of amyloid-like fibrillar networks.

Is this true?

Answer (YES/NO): YES